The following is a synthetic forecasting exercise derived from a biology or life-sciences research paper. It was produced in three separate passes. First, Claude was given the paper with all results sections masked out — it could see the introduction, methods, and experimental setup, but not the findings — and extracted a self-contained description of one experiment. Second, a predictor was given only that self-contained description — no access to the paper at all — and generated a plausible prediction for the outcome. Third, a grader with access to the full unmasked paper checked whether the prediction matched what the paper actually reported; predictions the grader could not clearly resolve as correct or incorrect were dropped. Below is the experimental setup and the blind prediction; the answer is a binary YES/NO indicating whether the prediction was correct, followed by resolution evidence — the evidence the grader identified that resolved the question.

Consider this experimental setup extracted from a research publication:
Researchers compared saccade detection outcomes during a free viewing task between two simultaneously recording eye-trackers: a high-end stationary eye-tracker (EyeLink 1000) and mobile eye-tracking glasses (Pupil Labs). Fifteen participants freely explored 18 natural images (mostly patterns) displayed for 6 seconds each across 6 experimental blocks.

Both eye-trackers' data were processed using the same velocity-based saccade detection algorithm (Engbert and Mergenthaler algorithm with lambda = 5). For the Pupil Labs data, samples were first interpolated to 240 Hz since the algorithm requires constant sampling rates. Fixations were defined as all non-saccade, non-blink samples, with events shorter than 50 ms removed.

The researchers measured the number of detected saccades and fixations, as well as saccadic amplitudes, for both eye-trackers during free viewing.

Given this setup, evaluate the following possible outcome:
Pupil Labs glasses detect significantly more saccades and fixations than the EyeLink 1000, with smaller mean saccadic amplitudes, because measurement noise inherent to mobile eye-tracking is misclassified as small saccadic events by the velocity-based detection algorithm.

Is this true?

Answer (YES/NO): NO